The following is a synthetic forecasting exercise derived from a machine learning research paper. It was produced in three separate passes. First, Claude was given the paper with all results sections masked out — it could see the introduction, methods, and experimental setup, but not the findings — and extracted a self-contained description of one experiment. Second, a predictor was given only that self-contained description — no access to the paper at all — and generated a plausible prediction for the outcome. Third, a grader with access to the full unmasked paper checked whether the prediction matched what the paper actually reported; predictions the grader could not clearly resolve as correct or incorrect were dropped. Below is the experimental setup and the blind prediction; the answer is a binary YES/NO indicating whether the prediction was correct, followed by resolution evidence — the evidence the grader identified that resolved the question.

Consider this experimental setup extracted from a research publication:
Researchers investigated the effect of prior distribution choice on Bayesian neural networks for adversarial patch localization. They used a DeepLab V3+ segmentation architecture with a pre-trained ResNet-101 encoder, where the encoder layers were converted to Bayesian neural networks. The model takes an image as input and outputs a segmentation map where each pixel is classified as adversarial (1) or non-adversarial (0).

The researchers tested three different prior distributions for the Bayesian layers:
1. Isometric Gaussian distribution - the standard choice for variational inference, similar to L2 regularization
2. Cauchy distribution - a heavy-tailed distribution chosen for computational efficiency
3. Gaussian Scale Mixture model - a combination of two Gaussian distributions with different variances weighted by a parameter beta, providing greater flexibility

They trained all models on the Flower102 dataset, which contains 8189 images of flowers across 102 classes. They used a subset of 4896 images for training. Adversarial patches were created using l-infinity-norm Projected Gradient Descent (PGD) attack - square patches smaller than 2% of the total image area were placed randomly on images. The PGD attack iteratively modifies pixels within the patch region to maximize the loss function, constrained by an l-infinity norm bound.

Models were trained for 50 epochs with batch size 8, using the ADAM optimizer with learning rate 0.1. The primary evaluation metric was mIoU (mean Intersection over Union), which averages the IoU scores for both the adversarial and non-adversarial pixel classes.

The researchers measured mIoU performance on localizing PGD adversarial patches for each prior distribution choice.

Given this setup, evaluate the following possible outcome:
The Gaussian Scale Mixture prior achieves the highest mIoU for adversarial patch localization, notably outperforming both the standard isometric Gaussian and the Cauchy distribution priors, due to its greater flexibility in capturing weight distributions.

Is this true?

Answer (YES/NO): NO